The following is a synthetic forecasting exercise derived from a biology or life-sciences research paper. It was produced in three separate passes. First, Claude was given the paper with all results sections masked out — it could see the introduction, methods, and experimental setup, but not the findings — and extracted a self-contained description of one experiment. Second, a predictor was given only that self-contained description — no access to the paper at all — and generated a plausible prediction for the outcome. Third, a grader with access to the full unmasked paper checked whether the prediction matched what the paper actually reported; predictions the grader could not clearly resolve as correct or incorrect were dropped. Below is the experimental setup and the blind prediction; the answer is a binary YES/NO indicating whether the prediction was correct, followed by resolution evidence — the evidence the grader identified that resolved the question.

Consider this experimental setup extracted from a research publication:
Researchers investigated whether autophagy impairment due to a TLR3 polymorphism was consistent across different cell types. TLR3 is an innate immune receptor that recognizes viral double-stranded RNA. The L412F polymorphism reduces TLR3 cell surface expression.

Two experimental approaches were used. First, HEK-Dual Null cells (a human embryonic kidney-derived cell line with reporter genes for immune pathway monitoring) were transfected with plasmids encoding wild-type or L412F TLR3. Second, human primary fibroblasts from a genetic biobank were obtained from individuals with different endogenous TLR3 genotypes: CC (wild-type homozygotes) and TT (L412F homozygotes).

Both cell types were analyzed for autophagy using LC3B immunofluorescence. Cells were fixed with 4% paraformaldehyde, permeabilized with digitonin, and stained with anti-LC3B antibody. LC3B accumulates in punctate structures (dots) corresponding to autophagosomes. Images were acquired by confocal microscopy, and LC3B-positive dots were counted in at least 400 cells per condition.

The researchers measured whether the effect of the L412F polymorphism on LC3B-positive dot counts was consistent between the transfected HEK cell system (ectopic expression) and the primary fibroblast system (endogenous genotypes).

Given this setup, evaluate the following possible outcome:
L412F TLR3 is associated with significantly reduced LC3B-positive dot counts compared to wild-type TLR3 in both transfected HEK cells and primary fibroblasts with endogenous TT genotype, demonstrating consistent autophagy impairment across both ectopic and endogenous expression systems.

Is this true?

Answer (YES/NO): YES